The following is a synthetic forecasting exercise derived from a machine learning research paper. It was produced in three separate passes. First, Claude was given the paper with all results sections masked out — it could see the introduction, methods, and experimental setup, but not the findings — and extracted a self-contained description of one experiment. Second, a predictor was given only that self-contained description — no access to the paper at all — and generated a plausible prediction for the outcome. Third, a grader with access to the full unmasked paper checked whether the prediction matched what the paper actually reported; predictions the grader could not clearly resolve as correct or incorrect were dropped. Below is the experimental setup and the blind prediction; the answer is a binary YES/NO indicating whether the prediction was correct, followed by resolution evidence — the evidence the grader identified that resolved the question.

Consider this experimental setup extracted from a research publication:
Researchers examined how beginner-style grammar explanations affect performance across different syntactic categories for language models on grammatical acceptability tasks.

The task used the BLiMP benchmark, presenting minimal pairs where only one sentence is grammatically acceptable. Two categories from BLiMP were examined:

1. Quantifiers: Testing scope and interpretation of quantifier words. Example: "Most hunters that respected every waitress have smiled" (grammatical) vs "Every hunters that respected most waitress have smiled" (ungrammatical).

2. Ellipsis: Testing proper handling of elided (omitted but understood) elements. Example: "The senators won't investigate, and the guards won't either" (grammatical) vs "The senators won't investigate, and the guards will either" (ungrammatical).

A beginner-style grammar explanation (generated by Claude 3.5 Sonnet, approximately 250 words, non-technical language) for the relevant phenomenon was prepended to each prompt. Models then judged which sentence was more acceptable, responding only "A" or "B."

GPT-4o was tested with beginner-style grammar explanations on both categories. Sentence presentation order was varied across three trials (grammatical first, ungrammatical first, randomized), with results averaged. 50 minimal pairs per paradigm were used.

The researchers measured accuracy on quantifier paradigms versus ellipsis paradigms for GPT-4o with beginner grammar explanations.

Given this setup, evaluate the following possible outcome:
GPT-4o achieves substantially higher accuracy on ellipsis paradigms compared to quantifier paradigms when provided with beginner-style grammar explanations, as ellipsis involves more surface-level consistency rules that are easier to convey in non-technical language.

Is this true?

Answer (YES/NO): NO